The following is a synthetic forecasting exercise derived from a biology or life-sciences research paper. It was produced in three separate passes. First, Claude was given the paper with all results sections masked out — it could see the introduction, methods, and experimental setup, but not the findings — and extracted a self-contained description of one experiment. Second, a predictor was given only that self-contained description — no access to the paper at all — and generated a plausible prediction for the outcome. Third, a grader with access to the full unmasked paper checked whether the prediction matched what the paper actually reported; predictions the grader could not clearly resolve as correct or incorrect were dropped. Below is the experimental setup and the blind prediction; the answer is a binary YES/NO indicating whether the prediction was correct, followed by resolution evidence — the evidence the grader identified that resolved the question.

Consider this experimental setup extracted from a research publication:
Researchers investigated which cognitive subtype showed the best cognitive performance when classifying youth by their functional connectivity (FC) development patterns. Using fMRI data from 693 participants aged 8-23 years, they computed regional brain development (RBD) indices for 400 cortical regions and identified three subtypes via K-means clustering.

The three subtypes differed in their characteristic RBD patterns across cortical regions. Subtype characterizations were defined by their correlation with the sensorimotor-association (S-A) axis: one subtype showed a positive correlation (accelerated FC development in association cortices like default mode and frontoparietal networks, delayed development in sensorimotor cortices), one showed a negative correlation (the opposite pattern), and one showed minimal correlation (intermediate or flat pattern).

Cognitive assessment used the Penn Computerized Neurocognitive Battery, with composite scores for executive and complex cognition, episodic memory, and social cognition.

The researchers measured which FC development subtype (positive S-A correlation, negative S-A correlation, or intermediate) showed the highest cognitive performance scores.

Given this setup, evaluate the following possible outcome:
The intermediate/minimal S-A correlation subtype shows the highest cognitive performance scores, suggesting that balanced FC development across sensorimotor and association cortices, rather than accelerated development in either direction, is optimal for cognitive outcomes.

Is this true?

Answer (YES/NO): NO